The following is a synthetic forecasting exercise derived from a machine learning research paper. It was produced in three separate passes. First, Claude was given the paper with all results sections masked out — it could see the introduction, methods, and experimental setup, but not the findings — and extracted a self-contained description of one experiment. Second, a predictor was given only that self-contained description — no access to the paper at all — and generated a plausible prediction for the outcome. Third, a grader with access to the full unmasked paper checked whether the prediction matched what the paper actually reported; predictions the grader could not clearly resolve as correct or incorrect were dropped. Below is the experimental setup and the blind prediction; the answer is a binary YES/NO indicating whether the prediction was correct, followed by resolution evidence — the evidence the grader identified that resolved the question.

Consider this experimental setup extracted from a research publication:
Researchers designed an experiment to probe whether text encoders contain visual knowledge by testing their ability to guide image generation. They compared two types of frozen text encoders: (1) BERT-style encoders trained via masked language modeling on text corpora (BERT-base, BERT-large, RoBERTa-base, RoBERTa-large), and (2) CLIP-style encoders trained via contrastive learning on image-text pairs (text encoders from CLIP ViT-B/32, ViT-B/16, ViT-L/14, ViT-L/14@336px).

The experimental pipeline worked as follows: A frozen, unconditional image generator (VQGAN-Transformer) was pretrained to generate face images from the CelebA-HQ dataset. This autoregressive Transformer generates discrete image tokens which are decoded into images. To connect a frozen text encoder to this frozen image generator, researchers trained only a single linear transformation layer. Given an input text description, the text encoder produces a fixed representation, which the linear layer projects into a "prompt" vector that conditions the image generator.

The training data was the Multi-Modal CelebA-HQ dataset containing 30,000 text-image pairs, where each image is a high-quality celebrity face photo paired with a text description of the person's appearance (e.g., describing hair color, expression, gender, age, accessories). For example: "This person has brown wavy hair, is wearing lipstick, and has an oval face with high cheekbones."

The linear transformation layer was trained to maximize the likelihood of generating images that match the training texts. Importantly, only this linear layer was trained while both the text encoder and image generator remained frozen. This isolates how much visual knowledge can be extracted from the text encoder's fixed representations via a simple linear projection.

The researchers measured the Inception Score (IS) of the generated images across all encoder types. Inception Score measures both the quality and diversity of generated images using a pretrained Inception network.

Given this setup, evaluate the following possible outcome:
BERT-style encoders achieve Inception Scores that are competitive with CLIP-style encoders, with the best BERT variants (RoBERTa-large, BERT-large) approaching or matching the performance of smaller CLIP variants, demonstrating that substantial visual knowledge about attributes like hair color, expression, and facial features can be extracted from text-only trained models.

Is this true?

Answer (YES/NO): NO